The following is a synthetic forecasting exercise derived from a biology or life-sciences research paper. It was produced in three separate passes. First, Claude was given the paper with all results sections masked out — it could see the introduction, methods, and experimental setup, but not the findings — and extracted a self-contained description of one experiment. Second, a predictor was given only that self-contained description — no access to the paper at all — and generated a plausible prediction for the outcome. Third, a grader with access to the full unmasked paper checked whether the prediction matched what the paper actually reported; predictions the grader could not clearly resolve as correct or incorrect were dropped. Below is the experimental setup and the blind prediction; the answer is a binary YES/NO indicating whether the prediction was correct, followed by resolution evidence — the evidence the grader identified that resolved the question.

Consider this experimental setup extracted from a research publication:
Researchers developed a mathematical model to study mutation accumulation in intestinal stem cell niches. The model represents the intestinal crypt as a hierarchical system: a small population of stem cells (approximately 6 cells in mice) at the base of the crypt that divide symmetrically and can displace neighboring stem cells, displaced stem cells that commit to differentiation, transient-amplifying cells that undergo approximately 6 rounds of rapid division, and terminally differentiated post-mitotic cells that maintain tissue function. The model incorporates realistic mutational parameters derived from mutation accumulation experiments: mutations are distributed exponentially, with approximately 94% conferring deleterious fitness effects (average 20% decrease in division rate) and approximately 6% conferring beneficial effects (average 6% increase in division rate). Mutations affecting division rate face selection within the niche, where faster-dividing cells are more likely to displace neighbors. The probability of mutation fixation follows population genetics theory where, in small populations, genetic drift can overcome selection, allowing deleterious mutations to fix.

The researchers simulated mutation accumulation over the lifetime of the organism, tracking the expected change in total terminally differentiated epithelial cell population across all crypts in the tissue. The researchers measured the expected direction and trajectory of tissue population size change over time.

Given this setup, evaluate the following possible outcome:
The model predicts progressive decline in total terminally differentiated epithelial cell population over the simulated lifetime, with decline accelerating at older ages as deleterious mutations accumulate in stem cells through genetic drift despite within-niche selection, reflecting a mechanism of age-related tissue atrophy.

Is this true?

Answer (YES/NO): NO